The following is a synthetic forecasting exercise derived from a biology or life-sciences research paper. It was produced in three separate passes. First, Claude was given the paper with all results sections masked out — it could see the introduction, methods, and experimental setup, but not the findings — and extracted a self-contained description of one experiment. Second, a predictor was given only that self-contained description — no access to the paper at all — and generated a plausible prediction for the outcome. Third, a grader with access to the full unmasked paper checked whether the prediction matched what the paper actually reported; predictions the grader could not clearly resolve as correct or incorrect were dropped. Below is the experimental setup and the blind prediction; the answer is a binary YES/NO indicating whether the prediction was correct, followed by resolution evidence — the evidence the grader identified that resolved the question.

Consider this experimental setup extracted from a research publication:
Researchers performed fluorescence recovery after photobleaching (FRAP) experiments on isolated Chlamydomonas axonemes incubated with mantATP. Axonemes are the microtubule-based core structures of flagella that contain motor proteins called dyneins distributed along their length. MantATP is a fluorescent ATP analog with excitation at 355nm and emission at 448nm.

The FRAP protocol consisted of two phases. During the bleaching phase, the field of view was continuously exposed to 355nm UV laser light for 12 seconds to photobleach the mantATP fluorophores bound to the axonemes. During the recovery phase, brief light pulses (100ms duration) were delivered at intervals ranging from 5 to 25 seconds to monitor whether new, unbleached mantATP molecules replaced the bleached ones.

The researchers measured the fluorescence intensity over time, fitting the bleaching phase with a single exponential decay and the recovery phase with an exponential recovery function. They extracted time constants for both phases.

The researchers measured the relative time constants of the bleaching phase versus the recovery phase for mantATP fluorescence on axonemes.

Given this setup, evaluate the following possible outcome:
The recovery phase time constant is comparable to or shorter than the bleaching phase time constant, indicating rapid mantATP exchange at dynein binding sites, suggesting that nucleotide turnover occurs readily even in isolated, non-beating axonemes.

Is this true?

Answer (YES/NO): NO